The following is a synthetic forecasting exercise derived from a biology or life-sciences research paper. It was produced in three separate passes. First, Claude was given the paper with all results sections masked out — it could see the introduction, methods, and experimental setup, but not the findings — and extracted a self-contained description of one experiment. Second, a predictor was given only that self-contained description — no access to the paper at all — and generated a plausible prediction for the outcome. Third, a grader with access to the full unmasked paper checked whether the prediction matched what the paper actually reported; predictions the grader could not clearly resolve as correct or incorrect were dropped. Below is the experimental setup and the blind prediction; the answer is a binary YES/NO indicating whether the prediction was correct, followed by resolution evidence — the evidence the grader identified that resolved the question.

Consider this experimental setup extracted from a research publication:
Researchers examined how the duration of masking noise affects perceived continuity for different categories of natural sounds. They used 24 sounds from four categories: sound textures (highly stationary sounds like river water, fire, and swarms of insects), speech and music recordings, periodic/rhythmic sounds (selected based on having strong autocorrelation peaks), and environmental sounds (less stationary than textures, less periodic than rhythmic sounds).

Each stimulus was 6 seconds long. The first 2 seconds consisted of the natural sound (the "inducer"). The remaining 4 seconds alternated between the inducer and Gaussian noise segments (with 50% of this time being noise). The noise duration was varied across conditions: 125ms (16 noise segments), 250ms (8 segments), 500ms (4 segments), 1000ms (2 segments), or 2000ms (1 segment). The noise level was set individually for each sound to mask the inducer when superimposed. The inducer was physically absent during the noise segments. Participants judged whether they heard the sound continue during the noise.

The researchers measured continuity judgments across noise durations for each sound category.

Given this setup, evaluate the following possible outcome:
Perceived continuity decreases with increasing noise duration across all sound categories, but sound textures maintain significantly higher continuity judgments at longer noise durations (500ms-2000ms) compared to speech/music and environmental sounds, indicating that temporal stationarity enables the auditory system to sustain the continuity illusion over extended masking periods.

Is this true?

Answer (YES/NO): NO